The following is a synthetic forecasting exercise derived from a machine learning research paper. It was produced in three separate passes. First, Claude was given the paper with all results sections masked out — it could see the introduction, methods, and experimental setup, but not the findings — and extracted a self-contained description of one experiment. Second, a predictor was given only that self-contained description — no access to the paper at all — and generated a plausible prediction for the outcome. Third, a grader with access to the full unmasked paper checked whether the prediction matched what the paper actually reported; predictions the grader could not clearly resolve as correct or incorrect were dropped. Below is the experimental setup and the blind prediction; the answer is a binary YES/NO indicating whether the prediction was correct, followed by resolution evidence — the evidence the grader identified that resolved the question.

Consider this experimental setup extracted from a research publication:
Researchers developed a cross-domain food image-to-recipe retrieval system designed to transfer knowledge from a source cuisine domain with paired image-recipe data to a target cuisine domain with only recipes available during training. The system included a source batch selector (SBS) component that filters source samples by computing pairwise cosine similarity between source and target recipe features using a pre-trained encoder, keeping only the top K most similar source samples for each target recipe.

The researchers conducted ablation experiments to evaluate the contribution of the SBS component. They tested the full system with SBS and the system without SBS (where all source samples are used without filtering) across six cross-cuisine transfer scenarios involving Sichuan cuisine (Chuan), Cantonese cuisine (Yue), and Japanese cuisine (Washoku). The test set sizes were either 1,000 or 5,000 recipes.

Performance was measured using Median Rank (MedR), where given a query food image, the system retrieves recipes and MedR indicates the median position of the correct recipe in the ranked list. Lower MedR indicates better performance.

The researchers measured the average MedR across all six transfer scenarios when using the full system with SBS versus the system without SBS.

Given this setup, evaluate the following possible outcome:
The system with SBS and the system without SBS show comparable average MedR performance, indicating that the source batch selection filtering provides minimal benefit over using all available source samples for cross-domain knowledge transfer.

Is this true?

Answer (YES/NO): NO